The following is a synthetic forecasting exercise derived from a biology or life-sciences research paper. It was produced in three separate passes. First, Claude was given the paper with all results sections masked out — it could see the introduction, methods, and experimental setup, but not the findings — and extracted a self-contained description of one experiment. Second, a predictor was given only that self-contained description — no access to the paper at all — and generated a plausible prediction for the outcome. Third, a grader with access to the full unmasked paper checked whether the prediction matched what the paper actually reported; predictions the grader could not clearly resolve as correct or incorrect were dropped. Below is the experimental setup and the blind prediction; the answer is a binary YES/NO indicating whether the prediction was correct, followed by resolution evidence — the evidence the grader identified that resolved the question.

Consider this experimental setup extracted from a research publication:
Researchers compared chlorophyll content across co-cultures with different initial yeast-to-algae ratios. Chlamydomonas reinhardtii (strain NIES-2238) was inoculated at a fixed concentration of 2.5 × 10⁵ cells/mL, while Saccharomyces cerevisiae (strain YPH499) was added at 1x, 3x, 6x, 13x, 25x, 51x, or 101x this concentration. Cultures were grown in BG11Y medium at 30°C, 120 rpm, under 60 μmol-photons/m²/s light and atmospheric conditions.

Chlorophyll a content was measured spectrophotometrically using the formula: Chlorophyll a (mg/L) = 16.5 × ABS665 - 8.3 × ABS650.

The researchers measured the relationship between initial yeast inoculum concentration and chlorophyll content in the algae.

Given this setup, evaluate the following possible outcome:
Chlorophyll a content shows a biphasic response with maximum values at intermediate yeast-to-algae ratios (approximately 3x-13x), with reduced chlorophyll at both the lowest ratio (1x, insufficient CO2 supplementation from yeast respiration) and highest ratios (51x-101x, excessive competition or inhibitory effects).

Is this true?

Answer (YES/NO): NO